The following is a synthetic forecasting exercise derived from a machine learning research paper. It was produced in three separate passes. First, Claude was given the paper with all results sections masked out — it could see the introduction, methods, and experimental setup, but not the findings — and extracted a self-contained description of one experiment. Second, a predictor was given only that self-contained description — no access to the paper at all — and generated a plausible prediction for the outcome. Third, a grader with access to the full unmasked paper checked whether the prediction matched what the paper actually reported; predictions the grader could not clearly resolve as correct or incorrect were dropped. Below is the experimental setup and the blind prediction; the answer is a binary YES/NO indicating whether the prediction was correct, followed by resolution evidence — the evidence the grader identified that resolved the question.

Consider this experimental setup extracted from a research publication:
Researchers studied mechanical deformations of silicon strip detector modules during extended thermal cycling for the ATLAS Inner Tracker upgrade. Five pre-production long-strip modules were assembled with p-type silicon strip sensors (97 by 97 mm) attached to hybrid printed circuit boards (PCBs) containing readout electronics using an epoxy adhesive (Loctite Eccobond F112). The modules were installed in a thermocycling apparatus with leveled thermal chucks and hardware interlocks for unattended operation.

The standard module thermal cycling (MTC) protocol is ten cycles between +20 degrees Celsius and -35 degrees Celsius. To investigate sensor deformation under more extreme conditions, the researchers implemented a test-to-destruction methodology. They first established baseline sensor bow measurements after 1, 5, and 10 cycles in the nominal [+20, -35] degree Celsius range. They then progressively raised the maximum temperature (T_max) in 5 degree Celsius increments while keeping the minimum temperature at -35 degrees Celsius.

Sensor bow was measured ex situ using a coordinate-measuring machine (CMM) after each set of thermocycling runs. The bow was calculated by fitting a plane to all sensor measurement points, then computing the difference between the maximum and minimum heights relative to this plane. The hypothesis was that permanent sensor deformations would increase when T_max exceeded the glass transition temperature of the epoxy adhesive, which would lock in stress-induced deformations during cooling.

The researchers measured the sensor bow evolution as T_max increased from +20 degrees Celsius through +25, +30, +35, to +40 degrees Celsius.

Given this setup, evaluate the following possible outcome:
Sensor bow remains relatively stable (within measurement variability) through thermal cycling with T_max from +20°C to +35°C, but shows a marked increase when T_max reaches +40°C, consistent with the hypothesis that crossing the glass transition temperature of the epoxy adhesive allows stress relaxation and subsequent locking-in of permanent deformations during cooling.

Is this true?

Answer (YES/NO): NO